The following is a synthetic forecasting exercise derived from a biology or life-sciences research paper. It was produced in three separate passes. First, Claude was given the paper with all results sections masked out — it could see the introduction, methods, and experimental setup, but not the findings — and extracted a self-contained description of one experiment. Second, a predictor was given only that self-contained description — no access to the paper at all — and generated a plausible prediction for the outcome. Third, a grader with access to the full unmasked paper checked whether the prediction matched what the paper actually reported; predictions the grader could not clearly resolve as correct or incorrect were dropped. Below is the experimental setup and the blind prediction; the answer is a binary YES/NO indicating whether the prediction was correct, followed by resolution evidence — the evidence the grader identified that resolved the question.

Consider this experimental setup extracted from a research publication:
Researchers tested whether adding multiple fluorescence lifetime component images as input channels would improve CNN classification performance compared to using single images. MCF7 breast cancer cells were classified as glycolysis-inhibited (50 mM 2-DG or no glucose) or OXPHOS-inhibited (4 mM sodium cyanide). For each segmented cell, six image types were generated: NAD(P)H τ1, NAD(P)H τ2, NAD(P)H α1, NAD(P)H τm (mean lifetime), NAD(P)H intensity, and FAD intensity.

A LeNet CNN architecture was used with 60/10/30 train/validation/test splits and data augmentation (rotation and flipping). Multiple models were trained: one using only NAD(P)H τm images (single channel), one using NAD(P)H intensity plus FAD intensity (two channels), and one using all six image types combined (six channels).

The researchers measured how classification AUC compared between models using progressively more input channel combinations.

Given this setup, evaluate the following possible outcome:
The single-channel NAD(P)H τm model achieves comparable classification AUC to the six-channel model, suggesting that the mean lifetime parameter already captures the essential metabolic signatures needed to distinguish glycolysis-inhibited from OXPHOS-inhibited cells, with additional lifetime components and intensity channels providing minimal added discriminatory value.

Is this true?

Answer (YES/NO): NO